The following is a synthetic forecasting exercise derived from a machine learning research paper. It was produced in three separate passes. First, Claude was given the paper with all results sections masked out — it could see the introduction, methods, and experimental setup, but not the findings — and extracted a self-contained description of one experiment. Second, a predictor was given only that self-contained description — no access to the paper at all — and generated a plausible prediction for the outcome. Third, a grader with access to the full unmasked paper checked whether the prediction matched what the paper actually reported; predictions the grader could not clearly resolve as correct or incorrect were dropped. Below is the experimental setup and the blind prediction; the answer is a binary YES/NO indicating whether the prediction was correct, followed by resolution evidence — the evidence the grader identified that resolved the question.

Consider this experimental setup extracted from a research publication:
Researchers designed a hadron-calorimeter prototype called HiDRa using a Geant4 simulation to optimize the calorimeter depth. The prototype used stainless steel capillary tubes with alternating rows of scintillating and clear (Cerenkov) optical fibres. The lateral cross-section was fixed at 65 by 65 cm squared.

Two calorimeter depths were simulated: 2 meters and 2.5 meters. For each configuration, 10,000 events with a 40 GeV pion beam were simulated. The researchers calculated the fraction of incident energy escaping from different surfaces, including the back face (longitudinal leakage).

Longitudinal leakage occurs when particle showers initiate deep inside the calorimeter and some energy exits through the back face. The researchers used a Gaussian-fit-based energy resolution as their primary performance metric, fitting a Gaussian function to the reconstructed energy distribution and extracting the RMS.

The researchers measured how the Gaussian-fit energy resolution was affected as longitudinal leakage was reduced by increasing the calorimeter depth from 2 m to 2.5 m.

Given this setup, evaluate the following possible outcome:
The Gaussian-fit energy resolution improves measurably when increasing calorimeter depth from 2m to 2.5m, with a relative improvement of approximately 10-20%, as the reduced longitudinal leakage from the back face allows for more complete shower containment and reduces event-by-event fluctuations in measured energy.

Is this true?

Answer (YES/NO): NO